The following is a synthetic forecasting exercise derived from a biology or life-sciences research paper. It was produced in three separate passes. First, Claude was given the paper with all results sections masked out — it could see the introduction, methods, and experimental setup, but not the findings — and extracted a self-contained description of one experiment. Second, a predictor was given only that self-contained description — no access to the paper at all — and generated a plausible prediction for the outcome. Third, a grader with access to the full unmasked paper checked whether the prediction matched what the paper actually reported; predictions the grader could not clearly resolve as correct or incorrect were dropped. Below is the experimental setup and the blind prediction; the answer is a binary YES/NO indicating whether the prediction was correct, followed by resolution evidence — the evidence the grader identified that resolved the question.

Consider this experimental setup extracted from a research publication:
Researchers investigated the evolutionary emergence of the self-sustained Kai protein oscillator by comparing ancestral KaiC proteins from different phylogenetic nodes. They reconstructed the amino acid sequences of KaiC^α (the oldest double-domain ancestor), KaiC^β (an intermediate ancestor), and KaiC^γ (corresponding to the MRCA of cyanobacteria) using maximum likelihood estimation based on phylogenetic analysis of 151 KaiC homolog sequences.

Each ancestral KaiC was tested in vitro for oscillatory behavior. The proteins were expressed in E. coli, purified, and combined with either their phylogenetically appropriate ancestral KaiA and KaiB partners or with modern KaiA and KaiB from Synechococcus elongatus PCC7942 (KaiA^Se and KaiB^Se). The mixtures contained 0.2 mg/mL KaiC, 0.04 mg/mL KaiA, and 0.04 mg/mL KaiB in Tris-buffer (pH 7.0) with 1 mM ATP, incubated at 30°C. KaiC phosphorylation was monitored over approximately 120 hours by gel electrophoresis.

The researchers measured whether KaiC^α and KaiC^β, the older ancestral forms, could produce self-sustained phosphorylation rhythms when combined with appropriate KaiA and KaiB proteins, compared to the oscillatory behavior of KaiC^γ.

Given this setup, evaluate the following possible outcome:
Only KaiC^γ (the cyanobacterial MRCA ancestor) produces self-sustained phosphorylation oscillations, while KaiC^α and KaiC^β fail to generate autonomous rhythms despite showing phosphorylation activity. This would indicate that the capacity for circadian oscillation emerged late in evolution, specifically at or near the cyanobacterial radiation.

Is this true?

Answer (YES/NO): YES